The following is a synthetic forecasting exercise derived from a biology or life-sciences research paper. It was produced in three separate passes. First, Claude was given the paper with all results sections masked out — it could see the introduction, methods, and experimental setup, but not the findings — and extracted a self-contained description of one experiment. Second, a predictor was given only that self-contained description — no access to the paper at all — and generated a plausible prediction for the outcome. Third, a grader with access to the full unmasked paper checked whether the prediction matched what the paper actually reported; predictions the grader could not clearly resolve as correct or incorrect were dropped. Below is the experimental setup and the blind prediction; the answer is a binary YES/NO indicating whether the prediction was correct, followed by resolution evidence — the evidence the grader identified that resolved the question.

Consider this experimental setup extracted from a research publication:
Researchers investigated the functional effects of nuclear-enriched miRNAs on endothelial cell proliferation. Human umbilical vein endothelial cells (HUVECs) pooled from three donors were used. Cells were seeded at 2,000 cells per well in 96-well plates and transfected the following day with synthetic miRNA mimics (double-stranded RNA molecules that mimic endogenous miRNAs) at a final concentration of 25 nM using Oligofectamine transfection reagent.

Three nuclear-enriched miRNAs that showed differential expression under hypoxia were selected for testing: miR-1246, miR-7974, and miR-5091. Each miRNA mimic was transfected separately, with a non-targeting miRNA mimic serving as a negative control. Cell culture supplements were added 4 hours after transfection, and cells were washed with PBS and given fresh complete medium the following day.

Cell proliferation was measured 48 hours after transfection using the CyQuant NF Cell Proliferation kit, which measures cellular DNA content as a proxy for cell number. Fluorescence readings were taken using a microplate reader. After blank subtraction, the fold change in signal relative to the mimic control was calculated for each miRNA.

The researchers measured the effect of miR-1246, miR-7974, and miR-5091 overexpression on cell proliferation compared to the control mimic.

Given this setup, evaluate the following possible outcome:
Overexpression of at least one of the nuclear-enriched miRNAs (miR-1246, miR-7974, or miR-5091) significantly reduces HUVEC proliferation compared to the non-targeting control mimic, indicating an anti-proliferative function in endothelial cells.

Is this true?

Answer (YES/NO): YES